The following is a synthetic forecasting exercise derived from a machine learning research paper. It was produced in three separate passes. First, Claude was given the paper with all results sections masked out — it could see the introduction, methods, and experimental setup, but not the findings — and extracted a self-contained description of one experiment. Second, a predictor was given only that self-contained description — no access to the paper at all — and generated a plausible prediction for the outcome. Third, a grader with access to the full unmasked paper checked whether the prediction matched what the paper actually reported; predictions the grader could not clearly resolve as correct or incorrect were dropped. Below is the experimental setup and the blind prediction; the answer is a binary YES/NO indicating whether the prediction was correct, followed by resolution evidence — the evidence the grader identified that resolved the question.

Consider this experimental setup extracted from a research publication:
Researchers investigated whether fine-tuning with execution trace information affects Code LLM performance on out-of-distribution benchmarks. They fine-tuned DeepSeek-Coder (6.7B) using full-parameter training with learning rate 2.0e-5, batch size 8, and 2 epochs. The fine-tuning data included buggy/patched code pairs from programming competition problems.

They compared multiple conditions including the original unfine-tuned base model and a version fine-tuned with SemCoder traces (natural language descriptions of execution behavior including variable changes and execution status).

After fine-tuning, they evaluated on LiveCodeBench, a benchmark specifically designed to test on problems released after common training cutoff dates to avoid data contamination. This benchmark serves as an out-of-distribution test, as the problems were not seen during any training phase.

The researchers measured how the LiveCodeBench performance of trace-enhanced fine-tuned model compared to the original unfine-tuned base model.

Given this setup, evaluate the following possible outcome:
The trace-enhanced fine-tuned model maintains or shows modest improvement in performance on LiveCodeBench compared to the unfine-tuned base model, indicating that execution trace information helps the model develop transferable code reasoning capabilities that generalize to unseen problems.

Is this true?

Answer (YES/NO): NO